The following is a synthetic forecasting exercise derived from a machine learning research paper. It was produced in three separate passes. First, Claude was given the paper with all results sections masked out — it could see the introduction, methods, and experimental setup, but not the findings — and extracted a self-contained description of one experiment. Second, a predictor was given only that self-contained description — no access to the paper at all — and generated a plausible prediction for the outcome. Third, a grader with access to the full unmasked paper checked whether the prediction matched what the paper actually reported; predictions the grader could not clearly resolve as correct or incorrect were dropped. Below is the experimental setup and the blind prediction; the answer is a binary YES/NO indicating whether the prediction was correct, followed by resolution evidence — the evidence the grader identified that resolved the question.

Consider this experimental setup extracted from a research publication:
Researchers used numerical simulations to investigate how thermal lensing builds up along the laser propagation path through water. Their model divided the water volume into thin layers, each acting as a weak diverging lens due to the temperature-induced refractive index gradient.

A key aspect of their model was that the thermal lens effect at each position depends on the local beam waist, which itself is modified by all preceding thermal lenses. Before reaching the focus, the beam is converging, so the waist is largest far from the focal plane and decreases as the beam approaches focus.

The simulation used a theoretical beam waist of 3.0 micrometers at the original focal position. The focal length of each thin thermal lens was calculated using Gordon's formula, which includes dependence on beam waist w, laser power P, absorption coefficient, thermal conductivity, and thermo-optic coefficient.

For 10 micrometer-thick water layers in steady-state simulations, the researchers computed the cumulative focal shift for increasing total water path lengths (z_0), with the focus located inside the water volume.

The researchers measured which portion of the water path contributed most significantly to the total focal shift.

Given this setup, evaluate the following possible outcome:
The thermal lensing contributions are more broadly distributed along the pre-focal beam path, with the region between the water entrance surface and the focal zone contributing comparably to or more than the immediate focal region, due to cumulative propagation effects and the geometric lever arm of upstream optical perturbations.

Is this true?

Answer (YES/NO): YES